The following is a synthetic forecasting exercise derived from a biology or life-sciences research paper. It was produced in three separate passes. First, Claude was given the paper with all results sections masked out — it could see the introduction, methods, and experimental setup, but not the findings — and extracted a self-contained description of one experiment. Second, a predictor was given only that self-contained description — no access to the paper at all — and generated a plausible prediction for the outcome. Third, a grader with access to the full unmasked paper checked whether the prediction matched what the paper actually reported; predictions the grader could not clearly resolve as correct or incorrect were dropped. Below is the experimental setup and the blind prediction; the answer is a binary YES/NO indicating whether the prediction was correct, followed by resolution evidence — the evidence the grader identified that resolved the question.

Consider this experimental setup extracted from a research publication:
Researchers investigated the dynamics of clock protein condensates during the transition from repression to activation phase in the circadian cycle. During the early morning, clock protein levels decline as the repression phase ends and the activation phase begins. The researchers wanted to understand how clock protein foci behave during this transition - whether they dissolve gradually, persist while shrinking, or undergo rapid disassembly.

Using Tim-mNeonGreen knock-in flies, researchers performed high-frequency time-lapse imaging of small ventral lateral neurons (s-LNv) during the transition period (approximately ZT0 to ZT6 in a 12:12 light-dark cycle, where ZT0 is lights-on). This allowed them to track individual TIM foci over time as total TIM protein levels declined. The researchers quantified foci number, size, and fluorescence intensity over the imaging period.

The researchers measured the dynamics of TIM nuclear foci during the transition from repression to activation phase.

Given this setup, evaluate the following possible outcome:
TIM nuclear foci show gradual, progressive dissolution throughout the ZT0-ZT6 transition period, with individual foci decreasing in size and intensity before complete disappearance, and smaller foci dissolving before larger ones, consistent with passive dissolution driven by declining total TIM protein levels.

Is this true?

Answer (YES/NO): NO